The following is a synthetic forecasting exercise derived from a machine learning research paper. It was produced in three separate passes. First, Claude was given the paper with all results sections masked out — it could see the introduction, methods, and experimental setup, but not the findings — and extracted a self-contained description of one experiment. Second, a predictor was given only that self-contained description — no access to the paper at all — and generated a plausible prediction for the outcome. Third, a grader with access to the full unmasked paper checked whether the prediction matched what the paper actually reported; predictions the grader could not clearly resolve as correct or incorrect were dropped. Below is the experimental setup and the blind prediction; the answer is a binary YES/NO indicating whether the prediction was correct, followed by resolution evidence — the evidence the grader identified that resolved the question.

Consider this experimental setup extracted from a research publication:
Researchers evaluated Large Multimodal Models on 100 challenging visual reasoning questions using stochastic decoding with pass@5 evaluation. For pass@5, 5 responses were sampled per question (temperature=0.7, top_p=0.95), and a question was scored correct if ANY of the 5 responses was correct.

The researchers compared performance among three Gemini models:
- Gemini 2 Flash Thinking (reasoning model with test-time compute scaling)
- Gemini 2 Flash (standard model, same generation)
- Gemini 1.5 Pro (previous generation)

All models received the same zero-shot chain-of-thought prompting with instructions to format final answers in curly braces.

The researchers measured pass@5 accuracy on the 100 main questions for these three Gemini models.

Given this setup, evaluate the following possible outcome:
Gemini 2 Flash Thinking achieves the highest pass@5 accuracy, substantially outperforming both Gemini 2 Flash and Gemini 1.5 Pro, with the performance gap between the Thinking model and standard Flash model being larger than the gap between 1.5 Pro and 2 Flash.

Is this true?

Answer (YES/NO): YES